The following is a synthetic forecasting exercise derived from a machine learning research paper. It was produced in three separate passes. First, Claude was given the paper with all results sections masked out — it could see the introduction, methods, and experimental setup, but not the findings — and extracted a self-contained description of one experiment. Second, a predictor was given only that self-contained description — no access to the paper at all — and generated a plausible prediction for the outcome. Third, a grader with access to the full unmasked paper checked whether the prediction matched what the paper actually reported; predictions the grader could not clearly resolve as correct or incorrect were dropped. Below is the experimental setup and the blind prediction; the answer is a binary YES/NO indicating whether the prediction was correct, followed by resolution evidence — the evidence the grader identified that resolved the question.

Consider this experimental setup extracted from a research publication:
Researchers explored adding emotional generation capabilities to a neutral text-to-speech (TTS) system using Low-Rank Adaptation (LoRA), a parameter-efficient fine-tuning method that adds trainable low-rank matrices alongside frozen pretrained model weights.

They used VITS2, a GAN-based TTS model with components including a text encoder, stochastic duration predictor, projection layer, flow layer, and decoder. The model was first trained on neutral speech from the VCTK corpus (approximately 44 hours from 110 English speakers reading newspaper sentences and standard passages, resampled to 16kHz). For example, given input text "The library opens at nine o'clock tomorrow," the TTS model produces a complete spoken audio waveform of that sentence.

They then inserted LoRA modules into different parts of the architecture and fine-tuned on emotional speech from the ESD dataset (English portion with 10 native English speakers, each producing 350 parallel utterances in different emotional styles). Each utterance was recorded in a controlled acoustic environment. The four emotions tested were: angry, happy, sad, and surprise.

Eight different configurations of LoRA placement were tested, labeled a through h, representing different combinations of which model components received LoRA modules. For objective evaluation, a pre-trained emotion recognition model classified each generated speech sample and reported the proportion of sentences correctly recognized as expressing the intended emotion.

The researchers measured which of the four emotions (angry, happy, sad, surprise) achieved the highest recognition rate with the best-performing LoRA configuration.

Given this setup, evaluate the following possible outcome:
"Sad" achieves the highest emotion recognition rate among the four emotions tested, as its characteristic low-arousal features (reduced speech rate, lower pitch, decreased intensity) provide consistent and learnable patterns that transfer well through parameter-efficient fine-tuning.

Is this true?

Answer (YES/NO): NO